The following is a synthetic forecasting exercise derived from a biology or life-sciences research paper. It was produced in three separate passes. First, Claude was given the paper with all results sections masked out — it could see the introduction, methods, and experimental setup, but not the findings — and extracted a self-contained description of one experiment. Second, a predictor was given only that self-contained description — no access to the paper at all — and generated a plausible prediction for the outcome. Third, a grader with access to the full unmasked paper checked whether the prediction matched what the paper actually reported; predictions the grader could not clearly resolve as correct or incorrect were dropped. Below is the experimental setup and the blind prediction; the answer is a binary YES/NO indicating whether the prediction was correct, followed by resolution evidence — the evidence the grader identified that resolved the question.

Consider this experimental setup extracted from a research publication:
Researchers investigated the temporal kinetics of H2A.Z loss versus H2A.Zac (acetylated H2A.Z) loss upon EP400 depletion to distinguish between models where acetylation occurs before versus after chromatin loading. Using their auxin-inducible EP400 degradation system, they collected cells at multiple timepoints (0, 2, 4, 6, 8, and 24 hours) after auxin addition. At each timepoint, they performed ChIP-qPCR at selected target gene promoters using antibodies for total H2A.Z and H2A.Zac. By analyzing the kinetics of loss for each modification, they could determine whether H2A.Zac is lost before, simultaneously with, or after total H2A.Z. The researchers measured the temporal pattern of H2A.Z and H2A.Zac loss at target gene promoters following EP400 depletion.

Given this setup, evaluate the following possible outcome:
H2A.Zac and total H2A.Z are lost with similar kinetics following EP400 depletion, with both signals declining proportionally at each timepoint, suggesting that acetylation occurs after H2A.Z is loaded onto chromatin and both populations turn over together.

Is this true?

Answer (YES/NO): NO